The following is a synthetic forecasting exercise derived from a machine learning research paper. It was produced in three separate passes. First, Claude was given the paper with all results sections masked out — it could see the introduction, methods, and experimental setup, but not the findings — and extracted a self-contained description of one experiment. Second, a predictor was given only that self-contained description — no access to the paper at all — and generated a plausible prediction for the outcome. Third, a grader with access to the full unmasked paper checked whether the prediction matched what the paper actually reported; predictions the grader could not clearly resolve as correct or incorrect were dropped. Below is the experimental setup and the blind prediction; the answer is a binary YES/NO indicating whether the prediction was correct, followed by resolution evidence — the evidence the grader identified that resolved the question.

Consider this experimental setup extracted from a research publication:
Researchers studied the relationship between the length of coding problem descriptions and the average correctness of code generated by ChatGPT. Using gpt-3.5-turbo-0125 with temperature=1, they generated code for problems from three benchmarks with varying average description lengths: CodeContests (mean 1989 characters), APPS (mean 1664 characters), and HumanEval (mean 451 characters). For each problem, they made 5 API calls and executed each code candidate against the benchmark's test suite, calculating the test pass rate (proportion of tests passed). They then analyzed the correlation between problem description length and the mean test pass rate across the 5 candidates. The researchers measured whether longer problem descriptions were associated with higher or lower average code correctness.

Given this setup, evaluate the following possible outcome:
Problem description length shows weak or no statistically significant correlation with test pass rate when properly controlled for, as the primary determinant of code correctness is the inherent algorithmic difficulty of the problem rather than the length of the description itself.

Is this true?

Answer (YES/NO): NO